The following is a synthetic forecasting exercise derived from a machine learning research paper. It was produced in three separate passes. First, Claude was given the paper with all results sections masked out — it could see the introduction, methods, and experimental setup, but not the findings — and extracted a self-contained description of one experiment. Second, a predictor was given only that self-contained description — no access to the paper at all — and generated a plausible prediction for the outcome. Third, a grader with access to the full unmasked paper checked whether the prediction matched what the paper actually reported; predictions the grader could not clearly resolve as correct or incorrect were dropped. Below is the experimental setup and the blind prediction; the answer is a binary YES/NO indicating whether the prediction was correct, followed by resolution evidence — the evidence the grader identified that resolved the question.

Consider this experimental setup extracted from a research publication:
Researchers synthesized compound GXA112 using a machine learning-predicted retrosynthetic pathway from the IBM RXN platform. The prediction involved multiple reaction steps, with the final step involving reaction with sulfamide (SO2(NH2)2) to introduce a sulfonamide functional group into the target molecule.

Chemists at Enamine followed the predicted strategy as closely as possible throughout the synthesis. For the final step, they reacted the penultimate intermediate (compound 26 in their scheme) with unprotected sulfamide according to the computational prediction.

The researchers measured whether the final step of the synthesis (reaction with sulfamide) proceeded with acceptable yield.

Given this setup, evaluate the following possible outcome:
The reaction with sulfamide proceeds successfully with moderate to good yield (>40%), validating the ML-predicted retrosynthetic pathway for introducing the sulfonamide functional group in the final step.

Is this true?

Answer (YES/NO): NO